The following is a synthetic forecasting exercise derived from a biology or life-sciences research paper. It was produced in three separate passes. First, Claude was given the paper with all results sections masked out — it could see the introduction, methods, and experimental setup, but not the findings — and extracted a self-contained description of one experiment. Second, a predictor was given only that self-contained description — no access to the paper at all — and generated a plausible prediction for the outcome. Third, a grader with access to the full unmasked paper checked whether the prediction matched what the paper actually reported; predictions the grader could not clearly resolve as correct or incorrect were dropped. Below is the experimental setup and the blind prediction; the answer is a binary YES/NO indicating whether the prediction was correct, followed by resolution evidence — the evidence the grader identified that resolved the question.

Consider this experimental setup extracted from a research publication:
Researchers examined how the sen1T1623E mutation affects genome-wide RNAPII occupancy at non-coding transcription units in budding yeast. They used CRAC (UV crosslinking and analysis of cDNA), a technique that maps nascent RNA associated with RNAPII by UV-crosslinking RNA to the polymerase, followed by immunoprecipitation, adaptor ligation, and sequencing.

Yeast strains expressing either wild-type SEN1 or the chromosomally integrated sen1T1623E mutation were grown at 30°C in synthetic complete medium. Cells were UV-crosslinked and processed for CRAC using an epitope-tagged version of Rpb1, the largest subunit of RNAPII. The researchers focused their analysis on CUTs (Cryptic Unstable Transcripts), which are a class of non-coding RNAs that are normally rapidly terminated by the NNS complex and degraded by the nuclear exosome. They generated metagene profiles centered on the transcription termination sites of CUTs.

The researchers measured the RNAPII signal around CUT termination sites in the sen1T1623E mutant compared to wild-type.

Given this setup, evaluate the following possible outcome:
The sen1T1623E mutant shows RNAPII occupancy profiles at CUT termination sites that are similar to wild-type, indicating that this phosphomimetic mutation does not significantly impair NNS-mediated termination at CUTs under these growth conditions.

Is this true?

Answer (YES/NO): NO